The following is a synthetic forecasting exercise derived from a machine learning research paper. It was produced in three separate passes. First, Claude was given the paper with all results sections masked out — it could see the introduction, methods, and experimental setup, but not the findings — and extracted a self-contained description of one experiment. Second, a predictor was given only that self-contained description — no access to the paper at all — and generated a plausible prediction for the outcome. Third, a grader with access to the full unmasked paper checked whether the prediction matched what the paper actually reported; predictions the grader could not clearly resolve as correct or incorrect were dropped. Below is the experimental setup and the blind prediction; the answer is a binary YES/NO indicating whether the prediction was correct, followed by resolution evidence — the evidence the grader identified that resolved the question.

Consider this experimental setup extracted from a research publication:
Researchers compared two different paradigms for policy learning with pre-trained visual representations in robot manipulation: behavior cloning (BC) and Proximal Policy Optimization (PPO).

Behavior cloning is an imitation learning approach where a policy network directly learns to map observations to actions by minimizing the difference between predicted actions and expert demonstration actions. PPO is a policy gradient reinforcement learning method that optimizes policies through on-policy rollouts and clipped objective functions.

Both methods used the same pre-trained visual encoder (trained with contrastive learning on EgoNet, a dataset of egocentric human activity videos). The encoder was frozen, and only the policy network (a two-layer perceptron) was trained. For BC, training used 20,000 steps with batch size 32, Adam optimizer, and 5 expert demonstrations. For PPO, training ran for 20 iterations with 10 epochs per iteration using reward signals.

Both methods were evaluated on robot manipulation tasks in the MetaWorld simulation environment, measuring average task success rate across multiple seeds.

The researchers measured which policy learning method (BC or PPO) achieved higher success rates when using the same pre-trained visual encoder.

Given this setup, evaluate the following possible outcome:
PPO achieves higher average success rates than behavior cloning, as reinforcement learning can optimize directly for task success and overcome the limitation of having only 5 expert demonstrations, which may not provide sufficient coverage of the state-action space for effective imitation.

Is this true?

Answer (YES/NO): NO